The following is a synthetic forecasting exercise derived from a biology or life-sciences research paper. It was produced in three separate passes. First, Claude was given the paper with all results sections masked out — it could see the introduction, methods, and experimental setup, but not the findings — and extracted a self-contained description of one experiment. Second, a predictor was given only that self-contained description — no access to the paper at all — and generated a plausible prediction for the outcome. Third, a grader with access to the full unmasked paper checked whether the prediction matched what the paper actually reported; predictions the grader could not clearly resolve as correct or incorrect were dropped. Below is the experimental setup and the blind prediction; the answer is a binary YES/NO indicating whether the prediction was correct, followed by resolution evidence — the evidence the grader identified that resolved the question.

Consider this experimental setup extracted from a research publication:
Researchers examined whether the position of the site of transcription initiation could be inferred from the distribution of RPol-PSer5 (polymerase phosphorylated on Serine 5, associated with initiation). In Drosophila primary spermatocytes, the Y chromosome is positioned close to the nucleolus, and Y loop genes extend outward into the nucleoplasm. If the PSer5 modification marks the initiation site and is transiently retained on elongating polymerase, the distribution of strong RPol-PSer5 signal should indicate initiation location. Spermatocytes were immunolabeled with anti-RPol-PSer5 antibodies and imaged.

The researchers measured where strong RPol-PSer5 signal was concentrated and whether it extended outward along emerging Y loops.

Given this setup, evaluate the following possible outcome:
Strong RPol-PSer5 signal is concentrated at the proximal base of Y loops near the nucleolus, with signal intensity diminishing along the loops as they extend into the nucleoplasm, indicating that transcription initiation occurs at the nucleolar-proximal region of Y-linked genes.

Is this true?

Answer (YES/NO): YES